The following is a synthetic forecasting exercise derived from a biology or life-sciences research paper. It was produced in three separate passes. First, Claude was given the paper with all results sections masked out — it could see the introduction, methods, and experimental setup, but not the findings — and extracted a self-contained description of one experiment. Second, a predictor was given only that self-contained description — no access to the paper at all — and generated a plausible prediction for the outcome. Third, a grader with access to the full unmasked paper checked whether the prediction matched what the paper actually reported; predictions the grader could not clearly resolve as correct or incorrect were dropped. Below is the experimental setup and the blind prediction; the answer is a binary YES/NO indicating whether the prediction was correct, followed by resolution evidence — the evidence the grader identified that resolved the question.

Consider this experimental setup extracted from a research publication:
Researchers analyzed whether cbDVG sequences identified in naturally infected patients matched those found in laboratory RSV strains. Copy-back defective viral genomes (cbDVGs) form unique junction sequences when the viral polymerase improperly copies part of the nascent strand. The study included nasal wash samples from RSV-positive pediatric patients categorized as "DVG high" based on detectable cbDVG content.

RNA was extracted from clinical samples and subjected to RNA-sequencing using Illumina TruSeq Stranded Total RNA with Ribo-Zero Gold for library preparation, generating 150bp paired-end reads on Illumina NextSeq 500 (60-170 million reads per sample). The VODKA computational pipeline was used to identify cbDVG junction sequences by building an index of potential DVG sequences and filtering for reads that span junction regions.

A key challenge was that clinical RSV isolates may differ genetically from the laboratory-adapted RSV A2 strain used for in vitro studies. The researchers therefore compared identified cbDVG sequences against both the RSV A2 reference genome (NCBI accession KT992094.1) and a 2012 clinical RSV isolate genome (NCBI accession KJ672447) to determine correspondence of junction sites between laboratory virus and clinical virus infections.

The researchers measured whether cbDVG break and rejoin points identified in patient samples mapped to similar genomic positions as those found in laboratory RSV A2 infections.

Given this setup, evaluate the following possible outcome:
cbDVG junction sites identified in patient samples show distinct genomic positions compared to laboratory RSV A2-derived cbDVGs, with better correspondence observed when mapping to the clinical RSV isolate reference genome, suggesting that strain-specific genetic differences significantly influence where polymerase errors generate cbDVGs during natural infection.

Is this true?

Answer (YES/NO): NO